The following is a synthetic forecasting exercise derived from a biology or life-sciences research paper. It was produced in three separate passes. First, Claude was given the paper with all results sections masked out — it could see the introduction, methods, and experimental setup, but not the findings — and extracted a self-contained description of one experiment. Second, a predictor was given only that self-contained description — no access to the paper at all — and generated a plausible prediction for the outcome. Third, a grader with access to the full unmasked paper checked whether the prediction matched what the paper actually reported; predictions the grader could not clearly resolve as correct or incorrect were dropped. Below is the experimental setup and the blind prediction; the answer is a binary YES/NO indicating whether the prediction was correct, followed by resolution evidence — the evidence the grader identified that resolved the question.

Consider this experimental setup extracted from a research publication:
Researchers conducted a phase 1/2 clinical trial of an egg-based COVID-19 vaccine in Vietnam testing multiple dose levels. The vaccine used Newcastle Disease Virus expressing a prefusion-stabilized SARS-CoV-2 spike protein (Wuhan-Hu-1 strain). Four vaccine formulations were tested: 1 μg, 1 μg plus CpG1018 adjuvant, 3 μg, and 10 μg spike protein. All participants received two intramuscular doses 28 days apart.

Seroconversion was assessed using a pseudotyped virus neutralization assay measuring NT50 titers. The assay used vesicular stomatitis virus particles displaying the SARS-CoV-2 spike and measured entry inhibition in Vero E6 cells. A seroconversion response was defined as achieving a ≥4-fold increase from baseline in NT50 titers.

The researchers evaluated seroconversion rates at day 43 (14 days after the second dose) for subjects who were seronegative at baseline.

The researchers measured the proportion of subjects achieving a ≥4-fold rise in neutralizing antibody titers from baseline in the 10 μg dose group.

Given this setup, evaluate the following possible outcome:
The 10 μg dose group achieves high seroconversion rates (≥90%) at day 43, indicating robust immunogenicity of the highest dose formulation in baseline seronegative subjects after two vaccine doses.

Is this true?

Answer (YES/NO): YES